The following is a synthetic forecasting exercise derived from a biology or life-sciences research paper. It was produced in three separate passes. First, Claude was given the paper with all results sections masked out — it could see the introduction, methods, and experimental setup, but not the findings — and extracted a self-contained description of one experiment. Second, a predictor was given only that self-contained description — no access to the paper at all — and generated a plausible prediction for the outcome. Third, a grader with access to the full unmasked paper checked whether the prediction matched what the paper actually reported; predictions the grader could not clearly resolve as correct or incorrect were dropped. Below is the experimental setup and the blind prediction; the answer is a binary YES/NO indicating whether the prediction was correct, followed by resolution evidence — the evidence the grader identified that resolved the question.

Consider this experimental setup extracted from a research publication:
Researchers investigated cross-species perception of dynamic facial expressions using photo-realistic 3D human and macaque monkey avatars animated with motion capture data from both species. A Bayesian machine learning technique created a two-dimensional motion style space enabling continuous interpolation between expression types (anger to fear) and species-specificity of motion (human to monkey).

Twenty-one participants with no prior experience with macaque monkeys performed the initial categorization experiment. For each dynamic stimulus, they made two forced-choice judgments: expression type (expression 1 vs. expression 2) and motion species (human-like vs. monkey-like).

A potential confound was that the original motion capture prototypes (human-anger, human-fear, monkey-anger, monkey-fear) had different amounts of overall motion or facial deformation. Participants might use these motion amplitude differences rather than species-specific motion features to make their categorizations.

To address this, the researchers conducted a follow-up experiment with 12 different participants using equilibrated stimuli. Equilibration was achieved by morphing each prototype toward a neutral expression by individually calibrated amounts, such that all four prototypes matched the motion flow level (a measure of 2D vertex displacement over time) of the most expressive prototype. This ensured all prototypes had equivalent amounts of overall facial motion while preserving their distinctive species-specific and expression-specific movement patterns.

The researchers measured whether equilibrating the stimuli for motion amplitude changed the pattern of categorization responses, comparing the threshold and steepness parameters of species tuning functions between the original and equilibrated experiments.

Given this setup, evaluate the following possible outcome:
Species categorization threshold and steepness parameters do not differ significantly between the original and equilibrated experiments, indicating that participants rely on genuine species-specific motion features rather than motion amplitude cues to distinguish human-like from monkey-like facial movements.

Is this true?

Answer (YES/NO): NO